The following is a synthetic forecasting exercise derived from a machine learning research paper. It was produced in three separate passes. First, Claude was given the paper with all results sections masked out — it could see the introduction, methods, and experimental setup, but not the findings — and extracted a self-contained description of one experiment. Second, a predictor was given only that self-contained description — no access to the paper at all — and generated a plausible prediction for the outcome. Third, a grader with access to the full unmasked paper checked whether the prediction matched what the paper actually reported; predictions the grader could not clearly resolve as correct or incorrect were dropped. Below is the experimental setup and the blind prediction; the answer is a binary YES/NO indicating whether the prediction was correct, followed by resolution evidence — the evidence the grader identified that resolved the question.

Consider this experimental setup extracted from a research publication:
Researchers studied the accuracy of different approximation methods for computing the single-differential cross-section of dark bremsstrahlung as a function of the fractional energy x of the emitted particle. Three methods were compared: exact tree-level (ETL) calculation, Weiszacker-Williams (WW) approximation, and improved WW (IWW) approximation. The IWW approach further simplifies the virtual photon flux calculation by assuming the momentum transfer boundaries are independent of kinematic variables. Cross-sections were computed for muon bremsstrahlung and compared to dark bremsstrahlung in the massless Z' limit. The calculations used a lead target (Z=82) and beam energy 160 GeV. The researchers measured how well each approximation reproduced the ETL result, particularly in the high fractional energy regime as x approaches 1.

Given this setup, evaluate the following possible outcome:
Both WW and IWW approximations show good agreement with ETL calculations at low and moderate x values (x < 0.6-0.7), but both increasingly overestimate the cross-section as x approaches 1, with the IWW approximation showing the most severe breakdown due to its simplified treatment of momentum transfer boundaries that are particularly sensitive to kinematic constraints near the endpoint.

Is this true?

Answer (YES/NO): NO